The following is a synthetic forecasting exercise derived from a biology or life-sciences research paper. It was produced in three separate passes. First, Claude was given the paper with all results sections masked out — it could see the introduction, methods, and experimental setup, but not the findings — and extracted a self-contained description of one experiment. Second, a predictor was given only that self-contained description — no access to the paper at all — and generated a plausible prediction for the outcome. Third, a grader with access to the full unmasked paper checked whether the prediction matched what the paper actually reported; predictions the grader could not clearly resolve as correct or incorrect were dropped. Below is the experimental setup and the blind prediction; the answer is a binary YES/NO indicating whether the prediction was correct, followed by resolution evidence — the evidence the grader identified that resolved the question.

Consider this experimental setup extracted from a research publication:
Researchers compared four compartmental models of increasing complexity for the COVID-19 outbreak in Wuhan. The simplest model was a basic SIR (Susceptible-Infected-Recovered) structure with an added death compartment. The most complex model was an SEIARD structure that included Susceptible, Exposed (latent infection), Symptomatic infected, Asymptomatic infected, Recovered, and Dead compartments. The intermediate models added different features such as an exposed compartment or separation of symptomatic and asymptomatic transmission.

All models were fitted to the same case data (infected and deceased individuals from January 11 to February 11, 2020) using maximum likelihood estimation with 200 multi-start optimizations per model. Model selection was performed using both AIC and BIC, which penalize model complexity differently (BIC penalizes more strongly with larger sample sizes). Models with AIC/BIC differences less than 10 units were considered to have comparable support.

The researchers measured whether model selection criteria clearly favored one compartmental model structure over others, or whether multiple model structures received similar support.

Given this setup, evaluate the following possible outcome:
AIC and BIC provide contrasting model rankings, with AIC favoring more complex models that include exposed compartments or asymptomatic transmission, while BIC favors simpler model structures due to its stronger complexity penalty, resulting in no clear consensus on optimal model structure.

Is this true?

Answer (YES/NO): NO